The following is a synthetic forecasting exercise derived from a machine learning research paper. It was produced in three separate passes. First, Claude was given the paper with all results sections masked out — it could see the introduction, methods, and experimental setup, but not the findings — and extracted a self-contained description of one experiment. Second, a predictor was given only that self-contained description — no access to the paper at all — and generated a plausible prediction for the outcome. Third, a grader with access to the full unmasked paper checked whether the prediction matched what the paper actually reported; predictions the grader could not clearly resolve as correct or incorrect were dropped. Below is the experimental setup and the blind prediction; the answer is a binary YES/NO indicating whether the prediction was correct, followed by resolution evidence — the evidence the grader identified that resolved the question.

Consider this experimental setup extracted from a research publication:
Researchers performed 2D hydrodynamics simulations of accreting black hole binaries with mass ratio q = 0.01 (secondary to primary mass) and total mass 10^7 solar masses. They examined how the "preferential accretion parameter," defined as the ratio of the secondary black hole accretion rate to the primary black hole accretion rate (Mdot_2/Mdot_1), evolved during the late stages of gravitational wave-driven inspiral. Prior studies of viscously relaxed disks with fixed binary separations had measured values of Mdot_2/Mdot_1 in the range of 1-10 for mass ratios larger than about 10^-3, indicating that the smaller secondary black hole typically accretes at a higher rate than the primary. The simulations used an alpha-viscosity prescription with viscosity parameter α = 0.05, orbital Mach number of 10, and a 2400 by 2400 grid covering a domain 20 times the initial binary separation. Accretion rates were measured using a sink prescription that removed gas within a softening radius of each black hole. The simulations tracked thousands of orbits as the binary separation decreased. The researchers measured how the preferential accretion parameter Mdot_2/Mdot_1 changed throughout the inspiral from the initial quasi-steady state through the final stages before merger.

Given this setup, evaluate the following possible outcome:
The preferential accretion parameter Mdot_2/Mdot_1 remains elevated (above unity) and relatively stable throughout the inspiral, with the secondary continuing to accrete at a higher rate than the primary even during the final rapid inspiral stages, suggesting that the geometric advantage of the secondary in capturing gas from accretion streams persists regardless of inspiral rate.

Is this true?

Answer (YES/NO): YES